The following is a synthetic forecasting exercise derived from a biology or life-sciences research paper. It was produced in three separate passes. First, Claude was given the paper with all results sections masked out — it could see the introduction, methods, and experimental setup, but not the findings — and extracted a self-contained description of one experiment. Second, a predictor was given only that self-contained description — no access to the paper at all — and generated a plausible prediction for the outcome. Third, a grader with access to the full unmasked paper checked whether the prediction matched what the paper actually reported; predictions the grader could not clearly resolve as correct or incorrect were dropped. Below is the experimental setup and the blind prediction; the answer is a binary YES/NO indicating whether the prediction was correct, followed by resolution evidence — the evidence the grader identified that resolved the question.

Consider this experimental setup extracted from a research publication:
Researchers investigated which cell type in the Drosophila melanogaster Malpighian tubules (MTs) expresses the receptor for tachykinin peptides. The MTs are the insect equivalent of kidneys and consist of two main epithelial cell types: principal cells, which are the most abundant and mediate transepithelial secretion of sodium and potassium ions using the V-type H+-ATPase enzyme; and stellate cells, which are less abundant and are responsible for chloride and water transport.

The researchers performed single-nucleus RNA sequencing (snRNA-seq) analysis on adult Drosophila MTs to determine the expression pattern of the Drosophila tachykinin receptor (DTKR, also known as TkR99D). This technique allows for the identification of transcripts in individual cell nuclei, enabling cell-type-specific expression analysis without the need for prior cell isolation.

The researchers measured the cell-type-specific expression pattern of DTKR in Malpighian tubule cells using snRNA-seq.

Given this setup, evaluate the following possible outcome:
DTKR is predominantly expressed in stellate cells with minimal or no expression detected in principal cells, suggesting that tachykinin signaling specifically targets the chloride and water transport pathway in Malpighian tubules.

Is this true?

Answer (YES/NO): YES